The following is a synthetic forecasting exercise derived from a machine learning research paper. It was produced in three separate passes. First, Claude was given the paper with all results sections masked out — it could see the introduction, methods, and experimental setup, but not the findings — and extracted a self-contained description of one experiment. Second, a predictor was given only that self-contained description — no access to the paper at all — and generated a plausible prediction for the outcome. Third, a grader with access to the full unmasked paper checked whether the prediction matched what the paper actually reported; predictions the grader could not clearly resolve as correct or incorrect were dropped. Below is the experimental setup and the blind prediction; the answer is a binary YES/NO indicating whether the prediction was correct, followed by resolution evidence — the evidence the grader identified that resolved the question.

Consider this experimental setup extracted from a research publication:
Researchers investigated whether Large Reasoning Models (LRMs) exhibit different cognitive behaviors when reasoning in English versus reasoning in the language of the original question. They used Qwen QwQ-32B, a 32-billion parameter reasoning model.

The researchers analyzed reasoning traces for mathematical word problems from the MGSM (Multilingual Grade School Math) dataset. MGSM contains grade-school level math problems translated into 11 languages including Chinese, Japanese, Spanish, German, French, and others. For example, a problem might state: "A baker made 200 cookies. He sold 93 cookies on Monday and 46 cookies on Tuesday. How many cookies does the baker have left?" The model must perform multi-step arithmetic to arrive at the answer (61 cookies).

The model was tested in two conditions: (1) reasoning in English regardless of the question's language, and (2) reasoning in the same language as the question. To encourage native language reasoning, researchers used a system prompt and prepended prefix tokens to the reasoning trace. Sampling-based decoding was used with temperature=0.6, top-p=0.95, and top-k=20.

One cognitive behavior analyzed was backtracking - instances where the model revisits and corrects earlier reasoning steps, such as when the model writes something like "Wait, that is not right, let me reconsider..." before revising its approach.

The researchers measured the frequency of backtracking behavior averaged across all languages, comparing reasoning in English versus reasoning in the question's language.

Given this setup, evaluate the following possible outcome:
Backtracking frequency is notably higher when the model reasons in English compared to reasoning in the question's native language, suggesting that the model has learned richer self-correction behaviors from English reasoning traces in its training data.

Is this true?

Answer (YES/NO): YES